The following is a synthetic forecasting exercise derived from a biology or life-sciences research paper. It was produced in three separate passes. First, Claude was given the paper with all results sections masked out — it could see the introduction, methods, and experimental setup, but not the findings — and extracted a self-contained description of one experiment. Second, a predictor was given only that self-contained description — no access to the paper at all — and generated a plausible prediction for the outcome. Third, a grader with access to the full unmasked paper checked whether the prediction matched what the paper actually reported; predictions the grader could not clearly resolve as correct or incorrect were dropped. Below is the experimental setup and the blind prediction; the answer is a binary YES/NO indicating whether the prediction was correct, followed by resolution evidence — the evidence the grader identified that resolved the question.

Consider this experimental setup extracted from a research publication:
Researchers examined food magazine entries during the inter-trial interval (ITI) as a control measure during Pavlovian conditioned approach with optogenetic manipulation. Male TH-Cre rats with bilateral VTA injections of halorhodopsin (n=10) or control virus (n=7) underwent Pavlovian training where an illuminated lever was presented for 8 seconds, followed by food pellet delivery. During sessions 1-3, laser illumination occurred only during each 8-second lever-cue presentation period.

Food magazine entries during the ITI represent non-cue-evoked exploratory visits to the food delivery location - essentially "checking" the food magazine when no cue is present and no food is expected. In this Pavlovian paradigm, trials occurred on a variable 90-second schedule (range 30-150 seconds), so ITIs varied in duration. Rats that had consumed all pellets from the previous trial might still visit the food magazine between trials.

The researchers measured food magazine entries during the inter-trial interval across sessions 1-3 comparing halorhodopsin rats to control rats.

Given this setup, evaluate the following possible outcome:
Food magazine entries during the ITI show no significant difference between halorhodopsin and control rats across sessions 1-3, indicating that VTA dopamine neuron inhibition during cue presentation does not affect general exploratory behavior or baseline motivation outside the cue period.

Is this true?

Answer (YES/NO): YES